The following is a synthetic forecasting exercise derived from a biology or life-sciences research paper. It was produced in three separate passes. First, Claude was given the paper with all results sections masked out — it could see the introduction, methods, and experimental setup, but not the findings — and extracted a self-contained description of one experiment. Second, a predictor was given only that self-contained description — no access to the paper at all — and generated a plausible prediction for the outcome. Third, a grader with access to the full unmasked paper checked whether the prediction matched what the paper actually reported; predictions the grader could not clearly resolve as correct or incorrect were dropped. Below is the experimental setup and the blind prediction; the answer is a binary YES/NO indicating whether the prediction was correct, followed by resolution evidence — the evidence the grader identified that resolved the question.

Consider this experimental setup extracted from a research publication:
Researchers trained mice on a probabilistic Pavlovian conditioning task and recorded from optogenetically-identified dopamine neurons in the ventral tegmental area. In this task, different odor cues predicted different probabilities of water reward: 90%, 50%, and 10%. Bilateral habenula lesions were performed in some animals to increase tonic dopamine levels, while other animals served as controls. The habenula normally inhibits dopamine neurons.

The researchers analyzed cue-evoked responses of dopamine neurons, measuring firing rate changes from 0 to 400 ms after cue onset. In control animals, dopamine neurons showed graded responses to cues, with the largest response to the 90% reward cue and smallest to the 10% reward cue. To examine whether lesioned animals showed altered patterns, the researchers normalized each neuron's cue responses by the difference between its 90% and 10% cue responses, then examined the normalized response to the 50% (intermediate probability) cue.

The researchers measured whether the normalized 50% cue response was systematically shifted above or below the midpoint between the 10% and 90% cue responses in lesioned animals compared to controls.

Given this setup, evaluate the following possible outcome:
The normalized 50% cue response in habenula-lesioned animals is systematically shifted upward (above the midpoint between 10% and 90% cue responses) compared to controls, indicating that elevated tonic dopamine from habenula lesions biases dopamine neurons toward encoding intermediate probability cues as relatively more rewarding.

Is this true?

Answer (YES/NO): YES